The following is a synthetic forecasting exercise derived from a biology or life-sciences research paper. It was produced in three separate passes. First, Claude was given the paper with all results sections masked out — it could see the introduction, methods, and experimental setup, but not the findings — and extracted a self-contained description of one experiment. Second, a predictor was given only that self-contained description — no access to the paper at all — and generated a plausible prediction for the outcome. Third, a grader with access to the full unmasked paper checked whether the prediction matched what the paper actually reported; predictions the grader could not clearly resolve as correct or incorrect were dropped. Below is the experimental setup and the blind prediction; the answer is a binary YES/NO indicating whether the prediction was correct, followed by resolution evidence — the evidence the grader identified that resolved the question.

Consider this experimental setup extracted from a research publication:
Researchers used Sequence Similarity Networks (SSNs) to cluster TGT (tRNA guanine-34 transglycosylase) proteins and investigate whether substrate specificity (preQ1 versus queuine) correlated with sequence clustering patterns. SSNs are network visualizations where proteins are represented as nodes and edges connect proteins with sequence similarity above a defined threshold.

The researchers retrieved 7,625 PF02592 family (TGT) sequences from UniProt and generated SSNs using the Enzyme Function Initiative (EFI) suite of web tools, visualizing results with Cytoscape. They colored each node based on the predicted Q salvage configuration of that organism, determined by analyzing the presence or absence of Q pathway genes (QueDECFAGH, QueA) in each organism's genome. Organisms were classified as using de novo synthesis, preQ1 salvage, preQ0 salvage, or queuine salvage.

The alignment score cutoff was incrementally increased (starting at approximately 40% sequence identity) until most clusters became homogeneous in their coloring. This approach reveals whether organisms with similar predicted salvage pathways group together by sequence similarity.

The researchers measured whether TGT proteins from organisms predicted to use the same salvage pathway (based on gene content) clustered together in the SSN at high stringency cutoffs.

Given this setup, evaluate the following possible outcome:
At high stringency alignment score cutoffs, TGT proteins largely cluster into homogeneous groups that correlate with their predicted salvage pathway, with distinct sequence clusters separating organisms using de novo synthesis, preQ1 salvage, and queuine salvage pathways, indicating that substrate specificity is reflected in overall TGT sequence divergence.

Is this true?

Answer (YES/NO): YES